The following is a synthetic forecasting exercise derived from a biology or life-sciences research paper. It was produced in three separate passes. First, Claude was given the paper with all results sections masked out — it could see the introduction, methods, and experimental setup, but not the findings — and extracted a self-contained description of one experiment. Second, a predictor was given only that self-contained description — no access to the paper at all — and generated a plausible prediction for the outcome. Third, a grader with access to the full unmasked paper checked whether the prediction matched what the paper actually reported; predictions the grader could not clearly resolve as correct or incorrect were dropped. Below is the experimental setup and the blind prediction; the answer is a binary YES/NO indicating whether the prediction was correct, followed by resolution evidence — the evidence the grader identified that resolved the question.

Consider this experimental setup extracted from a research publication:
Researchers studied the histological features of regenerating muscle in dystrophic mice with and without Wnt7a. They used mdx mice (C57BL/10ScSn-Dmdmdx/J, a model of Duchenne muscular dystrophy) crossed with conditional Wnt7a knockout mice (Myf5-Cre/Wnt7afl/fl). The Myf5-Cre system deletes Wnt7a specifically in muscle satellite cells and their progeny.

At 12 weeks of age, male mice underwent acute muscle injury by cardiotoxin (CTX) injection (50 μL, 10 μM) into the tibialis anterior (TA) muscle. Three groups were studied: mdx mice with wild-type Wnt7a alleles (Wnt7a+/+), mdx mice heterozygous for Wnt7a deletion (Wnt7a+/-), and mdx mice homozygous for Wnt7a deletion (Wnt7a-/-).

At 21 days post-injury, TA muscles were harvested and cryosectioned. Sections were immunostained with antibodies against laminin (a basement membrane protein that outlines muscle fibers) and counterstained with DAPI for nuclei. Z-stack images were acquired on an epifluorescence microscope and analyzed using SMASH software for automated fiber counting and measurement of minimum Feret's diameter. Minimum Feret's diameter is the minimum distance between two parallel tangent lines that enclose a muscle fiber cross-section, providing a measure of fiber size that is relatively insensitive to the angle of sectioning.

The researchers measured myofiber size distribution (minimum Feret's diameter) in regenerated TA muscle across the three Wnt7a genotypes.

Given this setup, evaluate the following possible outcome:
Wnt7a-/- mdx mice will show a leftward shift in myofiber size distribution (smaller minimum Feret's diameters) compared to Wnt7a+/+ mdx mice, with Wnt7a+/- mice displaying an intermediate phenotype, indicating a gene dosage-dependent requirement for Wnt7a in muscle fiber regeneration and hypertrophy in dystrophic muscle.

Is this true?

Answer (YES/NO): NO